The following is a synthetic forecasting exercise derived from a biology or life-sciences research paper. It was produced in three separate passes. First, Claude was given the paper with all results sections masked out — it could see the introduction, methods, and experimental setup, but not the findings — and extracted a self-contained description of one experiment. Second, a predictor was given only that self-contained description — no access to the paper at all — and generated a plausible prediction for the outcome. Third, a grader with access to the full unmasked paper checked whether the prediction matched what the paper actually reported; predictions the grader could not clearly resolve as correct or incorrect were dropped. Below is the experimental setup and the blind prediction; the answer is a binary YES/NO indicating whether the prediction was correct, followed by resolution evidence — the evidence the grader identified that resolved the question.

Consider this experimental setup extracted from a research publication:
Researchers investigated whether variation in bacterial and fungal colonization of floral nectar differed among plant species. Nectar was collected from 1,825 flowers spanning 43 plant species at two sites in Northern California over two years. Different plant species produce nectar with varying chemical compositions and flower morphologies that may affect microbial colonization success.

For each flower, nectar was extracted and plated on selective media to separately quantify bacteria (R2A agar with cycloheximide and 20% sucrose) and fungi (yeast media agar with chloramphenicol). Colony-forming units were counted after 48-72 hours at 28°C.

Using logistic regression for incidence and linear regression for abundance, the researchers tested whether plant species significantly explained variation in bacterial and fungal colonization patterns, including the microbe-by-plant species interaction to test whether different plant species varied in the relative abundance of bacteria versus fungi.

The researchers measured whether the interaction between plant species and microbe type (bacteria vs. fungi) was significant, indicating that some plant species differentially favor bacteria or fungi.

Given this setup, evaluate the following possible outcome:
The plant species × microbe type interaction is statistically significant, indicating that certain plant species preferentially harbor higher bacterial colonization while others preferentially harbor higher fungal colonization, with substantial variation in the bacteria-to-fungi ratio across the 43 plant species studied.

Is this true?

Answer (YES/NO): YES